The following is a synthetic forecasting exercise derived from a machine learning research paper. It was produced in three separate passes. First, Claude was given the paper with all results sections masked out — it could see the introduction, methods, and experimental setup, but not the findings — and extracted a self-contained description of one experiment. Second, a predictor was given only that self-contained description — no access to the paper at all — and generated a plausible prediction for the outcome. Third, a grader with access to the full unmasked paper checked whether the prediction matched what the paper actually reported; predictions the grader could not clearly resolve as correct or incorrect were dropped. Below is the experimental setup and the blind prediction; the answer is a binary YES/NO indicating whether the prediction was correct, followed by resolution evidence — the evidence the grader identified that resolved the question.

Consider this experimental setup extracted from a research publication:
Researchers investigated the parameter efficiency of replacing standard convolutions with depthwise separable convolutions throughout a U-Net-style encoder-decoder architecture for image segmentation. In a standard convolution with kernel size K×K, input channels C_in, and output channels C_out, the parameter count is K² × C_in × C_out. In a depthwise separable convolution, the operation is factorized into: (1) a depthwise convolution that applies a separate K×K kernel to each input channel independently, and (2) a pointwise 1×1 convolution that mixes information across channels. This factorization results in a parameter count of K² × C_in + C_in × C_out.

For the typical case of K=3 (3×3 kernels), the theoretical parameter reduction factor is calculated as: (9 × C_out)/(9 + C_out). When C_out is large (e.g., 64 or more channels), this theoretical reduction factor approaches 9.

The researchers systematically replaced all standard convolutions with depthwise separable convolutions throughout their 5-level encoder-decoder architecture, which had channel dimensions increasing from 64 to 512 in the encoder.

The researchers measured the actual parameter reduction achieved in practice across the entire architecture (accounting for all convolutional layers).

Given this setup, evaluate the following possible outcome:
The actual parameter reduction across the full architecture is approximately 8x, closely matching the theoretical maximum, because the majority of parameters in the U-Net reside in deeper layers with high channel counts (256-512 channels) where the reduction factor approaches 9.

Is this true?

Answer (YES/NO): NO